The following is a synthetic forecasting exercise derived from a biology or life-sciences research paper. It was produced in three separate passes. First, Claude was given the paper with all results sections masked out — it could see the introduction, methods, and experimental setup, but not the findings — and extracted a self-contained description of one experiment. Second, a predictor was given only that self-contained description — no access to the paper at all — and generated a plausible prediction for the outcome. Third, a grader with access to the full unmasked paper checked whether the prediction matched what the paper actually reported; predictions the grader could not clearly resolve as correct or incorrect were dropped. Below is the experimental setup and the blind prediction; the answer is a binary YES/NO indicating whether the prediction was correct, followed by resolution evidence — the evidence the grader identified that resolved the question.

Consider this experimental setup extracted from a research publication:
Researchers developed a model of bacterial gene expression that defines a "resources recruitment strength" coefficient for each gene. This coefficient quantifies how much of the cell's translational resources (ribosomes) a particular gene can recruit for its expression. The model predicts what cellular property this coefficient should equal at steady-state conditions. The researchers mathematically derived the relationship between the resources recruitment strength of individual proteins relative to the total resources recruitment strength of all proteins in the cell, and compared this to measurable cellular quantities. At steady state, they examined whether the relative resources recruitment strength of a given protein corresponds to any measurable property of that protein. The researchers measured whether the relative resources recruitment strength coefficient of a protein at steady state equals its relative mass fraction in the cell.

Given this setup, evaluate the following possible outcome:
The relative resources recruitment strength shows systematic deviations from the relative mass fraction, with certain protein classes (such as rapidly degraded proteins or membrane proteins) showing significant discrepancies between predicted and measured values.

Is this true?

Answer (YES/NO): NO